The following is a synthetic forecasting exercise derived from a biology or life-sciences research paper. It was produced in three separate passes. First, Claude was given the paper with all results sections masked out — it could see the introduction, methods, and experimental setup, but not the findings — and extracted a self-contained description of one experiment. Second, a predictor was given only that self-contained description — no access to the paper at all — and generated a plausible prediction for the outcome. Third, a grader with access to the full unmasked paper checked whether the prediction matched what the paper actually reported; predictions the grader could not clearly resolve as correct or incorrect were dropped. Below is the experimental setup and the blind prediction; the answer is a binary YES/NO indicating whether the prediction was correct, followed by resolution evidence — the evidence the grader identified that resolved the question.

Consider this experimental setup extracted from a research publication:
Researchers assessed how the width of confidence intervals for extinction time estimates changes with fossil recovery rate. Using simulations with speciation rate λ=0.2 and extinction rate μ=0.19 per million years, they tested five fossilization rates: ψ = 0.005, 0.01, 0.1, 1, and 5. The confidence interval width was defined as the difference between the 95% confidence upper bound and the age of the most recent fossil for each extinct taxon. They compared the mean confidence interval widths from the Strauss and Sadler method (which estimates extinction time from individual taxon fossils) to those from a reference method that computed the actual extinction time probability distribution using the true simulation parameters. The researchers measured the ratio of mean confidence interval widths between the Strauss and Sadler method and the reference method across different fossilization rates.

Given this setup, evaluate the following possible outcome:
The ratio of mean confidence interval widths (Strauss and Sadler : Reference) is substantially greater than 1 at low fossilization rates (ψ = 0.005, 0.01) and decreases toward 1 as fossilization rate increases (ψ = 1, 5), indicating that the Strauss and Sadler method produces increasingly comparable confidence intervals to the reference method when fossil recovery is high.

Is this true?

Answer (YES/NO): YES